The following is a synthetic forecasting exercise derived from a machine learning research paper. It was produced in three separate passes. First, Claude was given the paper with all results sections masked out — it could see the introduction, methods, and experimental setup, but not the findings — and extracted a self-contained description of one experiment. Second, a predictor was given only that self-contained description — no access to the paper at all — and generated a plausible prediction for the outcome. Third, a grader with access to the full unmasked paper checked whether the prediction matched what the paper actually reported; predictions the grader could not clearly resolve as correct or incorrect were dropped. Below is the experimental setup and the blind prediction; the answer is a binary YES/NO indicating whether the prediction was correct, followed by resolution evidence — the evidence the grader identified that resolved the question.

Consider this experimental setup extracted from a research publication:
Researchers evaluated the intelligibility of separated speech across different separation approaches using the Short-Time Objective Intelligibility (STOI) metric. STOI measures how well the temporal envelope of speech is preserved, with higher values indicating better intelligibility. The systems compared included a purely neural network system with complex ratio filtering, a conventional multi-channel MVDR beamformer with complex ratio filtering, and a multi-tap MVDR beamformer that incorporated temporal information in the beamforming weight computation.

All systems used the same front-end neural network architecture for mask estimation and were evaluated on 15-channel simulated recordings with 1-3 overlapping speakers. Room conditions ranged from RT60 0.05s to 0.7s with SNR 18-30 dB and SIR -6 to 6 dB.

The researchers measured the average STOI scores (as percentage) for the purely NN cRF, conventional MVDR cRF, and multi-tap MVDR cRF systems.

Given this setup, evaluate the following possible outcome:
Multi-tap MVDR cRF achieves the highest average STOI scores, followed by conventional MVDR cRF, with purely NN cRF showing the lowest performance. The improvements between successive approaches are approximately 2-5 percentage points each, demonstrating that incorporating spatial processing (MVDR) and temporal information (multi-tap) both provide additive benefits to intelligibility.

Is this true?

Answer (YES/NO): NO